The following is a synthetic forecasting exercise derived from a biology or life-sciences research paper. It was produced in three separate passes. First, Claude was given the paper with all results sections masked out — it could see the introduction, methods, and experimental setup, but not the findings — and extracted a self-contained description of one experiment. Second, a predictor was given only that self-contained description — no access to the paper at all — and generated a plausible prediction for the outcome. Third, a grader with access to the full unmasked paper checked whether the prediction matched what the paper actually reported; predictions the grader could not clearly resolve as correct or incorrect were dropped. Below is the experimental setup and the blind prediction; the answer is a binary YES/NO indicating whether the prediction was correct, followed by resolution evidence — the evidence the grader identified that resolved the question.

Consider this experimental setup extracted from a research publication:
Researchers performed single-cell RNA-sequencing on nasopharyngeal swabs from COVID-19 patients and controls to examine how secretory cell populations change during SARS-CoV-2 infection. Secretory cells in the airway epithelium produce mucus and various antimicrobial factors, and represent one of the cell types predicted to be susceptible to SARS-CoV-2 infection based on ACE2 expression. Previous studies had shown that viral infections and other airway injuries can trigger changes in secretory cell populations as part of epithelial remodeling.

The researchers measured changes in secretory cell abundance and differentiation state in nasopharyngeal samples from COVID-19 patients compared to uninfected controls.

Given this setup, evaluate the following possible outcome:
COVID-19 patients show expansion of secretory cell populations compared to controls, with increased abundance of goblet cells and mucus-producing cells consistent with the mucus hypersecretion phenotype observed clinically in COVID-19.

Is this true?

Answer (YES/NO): NO